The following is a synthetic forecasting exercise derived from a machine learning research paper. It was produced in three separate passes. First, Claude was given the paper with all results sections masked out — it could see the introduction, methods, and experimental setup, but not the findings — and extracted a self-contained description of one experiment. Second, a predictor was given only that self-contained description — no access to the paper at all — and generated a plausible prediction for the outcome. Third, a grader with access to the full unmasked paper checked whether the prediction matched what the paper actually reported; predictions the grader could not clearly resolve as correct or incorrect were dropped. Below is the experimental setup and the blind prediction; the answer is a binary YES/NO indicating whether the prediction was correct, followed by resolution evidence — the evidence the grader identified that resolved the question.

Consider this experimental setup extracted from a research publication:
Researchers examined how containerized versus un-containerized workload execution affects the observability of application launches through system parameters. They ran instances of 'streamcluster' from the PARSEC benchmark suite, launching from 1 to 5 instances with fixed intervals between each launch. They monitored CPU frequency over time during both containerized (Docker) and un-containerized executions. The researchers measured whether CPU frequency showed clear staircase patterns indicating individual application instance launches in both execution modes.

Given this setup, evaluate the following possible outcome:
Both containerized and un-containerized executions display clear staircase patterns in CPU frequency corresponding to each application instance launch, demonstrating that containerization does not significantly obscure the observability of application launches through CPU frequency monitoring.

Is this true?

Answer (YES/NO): YES